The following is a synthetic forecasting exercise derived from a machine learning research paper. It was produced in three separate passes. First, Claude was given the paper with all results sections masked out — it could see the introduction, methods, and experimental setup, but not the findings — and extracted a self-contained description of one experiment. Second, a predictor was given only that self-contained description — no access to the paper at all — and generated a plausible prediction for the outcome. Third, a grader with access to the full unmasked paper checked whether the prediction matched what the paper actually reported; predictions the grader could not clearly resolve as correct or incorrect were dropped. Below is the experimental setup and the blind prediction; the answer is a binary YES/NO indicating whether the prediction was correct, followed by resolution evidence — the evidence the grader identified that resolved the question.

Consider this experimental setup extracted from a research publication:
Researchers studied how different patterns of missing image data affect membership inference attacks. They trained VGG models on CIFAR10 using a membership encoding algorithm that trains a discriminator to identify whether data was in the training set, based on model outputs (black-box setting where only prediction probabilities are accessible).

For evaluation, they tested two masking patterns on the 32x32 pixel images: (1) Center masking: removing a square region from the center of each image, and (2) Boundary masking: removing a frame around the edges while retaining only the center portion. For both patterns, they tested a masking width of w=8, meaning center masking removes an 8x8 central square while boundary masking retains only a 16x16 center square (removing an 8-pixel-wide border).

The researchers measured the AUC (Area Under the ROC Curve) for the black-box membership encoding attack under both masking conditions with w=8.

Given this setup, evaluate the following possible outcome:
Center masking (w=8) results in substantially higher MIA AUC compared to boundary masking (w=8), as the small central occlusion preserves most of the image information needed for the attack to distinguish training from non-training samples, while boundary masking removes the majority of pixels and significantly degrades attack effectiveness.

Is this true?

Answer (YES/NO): YES